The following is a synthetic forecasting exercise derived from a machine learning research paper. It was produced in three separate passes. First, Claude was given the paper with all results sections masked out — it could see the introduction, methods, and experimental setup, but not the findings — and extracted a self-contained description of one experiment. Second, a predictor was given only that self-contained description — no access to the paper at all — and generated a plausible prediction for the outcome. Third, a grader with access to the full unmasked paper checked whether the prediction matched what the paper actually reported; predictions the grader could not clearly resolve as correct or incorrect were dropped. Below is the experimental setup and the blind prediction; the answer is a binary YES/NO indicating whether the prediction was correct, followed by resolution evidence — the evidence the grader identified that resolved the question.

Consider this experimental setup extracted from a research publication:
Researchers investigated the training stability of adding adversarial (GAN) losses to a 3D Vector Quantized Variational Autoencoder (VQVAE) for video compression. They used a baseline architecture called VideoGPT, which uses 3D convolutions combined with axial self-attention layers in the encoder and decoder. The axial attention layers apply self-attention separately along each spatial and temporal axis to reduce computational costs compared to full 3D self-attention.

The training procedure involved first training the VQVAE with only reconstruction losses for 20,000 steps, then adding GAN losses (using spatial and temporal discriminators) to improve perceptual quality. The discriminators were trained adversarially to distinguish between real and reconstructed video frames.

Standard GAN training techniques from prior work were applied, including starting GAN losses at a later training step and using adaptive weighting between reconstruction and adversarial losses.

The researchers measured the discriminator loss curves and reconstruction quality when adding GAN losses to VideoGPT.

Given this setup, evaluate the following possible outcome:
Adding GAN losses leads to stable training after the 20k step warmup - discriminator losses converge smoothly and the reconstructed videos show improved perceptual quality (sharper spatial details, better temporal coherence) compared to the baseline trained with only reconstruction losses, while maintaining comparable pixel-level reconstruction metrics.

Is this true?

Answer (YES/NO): NO